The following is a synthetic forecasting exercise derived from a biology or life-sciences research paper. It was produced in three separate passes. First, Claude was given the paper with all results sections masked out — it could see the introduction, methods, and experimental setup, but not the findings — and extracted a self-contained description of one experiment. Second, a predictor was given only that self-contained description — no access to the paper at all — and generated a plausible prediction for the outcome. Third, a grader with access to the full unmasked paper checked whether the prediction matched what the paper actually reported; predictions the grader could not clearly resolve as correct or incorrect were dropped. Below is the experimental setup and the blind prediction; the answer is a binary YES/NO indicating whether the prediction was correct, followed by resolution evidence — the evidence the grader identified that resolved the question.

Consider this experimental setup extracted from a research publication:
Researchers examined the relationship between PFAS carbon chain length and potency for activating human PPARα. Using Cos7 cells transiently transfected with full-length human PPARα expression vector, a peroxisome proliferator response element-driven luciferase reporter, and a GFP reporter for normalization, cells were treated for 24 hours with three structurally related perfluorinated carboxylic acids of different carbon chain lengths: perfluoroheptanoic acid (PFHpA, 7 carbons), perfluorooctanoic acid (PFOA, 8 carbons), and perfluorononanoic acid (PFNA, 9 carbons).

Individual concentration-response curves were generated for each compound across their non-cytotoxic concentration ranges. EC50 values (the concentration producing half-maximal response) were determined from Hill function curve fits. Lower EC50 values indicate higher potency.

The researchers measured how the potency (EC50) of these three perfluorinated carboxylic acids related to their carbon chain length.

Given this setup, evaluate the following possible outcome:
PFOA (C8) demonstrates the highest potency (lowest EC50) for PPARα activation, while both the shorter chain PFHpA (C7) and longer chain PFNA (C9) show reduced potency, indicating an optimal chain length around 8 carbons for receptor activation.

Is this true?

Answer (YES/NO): NO